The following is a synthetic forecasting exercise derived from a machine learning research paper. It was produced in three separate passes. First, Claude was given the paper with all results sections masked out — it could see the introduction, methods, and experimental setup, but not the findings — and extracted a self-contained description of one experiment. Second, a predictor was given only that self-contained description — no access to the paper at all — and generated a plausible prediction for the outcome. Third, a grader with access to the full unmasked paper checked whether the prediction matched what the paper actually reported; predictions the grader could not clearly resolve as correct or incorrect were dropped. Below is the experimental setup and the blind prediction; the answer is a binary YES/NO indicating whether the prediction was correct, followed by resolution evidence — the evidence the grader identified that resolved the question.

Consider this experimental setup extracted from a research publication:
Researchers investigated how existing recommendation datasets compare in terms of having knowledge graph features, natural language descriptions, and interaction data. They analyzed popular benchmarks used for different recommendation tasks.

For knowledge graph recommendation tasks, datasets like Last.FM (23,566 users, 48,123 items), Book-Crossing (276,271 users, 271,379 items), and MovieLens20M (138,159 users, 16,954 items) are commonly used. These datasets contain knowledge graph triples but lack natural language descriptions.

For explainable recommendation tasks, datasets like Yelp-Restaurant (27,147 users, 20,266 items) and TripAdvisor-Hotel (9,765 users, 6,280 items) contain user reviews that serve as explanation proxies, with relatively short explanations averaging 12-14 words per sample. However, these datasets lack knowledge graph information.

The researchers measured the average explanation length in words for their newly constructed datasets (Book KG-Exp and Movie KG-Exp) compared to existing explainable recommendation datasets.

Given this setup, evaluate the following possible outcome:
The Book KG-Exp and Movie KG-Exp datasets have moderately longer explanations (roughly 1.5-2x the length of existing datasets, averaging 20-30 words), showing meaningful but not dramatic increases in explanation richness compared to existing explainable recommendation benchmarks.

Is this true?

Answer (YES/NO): NO